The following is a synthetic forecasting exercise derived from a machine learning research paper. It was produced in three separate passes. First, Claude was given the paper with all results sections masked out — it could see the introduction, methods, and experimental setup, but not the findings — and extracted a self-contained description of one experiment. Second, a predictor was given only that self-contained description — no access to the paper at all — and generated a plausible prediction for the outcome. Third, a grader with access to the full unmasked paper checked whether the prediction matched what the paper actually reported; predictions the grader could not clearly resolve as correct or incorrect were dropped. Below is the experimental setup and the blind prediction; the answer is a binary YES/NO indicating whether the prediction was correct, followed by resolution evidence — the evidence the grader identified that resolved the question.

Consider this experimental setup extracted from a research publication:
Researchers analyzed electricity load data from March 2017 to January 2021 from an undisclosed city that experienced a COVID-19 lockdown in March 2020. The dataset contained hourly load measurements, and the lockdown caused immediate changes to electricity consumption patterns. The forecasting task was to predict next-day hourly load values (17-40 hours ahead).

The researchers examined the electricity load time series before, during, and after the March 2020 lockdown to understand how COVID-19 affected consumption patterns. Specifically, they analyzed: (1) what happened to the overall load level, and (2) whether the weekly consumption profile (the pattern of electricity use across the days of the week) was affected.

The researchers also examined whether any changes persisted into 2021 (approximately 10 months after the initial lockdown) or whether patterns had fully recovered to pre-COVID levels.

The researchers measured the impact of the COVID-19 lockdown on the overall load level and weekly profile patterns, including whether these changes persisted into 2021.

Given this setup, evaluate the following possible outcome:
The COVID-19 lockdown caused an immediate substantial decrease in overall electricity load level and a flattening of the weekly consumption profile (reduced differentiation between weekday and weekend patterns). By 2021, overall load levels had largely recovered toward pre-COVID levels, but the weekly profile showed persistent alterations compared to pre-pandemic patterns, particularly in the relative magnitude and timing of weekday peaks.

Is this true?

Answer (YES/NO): NO